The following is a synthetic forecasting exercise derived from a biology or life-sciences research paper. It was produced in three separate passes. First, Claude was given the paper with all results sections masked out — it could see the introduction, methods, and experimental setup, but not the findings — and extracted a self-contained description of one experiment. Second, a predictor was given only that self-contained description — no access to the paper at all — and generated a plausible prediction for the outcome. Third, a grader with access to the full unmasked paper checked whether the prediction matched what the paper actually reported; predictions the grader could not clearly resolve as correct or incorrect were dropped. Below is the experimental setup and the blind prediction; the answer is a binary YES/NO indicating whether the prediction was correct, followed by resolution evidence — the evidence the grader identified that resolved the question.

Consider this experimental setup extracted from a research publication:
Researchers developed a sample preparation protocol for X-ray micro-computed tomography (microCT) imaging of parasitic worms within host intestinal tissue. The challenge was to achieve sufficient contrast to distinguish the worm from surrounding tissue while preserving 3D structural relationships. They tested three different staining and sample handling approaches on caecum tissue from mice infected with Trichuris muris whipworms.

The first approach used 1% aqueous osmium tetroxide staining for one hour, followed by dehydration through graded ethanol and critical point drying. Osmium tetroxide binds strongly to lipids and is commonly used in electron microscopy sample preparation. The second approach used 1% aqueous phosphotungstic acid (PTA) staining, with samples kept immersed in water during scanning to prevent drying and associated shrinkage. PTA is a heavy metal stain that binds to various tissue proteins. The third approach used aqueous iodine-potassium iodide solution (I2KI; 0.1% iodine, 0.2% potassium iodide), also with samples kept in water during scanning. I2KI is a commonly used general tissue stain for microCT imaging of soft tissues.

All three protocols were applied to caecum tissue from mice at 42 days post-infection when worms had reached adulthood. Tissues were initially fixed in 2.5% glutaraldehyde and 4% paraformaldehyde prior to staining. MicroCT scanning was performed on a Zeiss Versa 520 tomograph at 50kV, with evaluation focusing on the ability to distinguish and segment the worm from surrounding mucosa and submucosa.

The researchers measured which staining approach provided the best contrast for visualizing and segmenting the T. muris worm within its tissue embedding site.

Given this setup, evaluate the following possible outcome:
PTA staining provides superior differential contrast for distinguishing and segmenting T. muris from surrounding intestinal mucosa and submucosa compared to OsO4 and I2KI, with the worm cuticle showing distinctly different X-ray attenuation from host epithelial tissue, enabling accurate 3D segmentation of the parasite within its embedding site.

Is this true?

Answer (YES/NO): NO